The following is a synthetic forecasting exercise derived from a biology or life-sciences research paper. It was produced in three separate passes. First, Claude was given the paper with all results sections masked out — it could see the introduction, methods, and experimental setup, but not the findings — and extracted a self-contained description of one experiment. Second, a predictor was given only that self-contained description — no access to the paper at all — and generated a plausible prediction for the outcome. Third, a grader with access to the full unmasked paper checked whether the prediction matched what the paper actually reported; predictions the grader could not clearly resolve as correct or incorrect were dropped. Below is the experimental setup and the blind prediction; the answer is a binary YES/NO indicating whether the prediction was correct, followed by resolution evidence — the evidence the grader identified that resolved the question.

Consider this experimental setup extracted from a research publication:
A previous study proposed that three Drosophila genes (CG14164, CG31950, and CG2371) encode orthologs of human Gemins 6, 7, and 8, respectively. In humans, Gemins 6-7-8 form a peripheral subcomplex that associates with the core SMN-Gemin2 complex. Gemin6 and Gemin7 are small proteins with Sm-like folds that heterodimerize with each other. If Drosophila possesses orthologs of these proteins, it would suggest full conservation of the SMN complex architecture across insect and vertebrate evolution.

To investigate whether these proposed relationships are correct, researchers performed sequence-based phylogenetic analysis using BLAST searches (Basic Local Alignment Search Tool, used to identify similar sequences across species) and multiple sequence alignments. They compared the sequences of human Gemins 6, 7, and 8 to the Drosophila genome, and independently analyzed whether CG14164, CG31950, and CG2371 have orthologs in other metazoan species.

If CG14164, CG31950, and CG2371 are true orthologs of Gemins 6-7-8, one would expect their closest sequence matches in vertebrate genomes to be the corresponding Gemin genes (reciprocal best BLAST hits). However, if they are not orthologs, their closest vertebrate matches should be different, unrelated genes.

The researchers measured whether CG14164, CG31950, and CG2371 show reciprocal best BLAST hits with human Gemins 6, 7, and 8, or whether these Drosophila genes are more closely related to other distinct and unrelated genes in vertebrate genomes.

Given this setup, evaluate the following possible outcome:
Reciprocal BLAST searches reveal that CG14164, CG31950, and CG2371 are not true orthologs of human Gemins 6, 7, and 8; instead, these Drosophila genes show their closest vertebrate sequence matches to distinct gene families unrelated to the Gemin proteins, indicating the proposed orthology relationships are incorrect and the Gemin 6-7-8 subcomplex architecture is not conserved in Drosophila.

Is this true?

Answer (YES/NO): YES